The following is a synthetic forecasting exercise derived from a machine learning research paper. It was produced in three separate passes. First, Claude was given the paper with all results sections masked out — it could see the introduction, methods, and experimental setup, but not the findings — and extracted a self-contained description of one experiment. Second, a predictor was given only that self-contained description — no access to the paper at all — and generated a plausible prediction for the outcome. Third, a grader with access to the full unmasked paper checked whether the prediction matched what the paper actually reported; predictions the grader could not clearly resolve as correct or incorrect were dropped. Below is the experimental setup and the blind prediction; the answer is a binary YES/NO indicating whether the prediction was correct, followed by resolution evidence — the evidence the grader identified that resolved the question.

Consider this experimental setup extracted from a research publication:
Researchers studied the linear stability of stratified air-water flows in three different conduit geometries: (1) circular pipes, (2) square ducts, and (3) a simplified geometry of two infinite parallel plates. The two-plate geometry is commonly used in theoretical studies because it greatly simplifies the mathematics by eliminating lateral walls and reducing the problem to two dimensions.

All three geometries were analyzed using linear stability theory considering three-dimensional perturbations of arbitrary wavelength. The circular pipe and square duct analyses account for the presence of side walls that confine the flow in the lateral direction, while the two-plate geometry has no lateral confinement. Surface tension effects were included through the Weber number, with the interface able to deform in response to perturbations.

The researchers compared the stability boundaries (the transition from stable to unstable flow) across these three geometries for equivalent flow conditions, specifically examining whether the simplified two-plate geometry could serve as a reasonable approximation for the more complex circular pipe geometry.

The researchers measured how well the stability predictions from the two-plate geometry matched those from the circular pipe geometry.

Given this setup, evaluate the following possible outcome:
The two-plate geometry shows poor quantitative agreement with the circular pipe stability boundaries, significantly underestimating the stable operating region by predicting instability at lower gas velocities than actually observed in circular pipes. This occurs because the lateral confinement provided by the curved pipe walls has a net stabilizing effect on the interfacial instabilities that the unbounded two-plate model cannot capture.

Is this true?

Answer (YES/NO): NO